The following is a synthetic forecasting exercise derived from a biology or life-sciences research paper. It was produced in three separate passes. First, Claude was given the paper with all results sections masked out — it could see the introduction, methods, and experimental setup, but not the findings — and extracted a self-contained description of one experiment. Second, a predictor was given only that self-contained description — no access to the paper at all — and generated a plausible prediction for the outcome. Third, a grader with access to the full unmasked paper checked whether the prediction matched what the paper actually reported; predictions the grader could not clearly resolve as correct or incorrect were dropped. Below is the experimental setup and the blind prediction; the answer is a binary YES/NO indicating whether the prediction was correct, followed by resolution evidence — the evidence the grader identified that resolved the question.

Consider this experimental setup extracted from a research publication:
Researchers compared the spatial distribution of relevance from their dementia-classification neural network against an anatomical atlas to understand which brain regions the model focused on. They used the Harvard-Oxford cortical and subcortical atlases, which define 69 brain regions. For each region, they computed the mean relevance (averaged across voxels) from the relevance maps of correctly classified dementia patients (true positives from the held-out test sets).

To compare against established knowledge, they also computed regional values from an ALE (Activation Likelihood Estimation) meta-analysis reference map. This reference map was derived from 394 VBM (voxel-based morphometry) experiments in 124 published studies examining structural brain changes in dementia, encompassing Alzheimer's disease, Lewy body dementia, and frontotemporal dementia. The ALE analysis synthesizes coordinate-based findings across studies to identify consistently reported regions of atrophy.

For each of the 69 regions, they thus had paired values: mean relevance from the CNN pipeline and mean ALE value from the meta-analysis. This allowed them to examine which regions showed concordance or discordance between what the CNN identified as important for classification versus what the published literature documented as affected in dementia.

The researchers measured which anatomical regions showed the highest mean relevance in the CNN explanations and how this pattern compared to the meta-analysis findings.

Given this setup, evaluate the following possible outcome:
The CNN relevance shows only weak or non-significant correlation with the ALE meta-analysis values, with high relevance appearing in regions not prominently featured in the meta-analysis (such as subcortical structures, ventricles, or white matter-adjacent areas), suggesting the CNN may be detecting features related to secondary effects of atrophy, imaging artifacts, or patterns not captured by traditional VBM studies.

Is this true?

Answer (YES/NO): NO